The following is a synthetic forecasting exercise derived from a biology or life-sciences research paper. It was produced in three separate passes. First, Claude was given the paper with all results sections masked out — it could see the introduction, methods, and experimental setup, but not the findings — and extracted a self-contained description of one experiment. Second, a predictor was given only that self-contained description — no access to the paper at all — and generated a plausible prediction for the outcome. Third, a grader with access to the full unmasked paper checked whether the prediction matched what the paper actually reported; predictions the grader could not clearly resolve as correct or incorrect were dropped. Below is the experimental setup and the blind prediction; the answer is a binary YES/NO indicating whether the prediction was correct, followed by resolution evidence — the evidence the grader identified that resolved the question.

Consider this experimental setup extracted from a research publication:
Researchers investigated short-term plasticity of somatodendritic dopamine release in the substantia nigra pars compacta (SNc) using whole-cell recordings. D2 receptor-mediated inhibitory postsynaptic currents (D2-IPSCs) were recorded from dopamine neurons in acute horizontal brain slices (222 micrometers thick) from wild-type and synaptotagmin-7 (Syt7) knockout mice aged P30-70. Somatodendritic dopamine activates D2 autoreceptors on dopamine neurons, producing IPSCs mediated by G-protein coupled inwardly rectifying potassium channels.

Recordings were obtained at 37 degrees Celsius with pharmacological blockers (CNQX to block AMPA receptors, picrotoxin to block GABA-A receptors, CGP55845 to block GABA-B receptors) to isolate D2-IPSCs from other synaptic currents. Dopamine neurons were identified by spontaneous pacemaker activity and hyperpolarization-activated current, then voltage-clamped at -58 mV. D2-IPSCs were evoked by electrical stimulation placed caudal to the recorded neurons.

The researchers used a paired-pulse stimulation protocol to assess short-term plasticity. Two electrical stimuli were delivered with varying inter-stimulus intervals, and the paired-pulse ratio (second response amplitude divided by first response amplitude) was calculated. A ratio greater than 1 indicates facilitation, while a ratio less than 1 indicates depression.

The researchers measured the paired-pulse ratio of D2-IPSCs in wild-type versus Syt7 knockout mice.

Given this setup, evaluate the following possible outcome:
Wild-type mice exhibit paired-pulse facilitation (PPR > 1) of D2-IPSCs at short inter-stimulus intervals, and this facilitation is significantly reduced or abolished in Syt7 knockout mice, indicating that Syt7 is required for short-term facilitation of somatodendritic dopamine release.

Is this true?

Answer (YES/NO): NO